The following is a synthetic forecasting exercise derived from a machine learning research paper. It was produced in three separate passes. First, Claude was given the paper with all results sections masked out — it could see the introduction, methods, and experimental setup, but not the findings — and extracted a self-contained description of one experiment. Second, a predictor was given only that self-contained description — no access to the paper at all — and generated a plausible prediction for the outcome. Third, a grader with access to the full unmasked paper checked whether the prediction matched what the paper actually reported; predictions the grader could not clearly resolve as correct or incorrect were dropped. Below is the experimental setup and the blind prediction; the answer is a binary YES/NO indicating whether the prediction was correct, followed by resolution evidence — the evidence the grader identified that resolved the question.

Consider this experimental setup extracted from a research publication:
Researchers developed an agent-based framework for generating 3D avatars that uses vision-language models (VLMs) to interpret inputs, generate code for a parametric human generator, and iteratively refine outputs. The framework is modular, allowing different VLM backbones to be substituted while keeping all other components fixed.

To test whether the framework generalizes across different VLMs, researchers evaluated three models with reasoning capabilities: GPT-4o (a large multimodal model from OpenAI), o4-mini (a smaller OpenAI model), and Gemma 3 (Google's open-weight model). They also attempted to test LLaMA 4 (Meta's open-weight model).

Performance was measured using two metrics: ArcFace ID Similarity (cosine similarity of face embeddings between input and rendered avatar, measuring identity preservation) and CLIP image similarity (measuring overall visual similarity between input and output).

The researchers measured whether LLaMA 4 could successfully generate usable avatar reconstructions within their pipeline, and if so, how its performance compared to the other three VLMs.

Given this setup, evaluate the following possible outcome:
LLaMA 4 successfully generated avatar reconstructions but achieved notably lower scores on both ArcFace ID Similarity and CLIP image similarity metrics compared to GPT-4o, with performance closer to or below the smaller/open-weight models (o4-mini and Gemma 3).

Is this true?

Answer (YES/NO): NO